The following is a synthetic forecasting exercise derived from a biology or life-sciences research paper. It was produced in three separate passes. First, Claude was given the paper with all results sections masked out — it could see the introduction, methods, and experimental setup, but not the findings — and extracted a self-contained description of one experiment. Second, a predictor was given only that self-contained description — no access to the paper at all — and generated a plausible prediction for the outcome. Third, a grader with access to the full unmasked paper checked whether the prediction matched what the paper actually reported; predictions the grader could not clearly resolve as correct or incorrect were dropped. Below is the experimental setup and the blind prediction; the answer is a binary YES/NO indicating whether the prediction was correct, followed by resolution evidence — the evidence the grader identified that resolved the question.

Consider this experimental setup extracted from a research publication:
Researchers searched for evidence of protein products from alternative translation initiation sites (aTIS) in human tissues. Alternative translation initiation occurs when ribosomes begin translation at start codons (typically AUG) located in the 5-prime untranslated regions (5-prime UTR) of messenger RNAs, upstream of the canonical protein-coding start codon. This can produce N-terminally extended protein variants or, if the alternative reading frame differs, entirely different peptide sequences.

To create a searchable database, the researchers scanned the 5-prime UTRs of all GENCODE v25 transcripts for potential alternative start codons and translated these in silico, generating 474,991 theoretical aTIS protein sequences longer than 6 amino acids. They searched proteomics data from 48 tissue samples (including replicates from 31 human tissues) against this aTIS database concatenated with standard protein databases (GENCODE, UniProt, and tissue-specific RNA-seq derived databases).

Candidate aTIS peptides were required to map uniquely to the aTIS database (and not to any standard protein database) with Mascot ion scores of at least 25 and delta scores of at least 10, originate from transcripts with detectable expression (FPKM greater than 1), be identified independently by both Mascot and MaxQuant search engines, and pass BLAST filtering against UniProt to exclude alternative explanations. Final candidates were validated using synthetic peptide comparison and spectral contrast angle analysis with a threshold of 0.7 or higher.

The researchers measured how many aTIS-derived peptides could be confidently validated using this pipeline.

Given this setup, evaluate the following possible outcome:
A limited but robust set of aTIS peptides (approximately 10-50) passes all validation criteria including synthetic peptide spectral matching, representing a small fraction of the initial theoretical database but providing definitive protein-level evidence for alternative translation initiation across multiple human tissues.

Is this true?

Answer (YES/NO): NO